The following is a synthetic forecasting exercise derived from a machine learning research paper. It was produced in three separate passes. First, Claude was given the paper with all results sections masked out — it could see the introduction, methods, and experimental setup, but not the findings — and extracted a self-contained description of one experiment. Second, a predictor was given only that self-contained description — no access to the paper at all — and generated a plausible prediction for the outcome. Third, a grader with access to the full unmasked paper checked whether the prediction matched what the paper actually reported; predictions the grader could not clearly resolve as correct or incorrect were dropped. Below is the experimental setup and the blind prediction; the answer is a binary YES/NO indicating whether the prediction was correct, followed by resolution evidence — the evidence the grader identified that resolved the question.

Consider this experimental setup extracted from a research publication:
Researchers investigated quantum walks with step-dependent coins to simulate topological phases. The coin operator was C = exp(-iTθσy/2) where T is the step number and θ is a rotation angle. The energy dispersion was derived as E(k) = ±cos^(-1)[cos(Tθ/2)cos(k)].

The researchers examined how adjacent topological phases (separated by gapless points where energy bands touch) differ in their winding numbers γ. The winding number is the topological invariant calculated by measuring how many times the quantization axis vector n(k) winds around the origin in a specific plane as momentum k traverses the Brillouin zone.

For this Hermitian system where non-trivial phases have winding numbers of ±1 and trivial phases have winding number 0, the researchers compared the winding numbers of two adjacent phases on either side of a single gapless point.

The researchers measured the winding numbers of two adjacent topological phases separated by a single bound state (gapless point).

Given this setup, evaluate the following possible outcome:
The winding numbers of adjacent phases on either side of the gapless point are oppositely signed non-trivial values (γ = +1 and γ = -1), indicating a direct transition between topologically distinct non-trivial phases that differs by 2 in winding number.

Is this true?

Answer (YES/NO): YES